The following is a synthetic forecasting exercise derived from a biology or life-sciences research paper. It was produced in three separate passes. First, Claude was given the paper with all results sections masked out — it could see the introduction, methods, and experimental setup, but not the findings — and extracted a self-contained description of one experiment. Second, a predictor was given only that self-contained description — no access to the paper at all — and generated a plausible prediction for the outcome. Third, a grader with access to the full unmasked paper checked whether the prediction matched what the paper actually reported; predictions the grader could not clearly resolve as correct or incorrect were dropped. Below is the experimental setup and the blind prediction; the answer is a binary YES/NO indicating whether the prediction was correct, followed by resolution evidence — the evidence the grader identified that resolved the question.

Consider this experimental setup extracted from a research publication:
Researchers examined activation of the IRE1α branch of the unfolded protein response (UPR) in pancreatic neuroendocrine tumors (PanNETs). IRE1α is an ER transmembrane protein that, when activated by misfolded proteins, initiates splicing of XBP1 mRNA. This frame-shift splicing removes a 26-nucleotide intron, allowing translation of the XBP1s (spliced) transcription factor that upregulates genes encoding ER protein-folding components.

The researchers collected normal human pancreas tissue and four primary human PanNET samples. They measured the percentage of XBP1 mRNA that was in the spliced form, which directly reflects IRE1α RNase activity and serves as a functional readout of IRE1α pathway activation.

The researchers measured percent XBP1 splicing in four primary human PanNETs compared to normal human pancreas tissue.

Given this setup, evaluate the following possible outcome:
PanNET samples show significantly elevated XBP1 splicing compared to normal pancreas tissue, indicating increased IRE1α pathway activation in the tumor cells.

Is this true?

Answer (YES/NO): YES